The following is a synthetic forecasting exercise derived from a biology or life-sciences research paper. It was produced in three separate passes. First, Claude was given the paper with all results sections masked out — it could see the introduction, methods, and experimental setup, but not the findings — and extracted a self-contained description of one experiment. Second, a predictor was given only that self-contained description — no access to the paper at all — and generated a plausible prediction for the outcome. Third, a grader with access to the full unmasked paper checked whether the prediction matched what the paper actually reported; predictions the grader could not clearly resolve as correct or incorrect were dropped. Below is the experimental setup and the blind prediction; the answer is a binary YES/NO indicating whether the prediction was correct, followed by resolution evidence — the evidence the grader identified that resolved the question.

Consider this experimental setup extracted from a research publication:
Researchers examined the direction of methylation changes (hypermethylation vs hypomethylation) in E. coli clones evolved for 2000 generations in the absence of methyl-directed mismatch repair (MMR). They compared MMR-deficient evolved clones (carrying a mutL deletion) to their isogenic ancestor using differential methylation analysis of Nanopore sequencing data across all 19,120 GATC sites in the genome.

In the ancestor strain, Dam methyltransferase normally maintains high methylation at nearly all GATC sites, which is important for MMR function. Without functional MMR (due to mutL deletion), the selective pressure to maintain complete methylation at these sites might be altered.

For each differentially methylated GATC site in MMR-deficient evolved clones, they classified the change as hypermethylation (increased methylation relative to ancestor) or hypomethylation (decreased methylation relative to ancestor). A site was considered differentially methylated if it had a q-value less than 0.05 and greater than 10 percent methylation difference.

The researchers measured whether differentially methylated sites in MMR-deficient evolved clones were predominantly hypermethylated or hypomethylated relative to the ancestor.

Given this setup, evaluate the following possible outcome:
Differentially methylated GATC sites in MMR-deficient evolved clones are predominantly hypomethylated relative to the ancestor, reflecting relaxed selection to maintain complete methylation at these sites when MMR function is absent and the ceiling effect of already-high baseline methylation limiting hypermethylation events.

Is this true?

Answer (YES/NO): YES